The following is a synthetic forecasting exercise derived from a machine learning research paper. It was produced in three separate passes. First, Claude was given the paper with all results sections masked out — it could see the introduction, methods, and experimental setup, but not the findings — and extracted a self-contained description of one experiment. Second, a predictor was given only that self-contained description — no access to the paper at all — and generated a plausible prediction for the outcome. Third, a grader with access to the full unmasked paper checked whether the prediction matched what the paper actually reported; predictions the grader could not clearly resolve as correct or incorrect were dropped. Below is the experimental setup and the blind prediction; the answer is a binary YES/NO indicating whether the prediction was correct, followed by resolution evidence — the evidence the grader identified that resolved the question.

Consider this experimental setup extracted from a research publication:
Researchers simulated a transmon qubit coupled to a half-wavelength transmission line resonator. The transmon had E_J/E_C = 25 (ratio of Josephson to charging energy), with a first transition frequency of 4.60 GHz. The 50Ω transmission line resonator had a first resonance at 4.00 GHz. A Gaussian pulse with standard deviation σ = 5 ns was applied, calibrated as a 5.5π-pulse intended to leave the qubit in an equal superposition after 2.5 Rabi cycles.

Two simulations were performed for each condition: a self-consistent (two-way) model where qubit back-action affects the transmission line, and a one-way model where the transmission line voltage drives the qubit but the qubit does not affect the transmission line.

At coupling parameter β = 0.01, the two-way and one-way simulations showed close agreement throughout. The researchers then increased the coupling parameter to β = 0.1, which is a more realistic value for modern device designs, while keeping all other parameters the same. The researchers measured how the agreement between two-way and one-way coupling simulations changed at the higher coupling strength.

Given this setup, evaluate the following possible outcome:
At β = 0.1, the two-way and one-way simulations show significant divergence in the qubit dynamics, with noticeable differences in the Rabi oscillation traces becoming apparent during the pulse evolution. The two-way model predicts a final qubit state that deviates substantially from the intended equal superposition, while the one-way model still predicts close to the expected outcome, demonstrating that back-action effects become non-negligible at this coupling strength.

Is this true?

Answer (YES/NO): YES